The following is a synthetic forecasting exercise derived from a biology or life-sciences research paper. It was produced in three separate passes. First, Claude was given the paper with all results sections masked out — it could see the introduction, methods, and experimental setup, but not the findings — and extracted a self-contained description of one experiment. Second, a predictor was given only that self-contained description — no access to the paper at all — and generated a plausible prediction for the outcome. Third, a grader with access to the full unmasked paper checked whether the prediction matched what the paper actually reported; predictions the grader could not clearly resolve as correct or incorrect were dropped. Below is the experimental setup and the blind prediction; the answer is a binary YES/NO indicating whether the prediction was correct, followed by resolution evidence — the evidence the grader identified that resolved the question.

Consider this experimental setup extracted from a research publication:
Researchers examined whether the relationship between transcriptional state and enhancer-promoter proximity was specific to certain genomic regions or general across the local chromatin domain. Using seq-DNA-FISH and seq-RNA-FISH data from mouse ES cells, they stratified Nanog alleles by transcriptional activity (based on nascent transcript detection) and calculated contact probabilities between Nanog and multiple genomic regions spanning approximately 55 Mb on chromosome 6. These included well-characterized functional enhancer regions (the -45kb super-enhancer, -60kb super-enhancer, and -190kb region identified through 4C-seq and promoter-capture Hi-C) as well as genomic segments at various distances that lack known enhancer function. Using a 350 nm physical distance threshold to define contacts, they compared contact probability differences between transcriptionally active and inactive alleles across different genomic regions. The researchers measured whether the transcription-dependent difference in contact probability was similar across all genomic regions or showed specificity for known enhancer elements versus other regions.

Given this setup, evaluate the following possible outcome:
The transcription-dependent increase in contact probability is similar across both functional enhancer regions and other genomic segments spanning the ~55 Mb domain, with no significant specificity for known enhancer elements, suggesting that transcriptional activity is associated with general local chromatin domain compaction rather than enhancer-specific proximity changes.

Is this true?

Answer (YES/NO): NO